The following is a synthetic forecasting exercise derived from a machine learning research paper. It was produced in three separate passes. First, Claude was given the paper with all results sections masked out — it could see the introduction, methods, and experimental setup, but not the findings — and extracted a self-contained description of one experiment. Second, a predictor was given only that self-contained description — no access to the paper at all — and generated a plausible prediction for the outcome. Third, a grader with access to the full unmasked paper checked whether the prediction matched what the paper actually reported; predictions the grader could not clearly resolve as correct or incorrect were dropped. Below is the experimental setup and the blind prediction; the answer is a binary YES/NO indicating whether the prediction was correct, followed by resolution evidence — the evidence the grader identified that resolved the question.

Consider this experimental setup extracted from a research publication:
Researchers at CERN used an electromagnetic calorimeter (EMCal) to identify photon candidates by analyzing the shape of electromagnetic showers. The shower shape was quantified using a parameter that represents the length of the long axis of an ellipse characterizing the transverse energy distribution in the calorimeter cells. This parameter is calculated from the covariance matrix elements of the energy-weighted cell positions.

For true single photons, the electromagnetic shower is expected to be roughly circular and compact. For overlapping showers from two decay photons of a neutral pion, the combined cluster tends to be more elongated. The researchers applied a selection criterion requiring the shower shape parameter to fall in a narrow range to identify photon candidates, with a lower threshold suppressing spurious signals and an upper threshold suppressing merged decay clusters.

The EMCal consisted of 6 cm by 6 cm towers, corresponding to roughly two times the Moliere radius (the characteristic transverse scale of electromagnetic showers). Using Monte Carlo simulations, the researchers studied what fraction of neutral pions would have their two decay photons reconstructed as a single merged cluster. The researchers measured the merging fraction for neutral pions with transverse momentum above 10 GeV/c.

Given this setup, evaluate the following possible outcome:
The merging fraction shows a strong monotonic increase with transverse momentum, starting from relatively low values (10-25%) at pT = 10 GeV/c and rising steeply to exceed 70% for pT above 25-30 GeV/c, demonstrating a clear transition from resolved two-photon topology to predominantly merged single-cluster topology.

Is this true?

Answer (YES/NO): NO